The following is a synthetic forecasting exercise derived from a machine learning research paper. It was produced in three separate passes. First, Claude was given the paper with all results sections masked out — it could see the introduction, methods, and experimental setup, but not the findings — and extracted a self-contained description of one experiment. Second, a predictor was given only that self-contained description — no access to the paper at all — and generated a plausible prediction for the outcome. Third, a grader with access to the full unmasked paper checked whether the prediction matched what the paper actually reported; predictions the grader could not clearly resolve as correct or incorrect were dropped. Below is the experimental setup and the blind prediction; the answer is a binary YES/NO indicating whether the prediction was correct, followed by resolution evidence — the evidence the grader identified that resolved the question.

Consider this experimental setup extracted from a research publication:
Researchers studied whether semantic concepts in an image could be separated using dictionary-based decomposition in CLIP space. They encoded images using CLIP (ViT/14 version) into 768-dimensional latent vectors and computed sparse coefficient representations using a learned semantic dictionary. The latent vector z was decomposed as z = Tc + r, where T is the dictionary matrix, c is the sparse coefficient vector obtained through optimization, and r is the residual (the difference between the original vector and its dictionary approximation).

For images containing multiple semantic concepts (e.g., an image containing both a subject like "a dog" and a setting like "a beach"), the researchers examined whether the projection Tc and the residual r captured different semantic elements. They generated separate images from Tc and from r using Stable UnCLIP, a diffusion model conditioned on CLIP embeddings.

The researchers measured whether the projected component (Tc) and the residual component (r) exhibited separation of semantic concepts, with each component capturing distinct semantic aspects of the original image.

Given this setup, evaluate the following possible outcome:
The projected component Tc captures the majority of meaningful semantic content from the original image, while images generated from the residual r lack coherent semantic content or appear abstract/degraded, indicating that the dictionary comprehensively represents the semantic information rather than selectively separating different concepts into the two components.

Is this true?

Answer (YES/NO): NO